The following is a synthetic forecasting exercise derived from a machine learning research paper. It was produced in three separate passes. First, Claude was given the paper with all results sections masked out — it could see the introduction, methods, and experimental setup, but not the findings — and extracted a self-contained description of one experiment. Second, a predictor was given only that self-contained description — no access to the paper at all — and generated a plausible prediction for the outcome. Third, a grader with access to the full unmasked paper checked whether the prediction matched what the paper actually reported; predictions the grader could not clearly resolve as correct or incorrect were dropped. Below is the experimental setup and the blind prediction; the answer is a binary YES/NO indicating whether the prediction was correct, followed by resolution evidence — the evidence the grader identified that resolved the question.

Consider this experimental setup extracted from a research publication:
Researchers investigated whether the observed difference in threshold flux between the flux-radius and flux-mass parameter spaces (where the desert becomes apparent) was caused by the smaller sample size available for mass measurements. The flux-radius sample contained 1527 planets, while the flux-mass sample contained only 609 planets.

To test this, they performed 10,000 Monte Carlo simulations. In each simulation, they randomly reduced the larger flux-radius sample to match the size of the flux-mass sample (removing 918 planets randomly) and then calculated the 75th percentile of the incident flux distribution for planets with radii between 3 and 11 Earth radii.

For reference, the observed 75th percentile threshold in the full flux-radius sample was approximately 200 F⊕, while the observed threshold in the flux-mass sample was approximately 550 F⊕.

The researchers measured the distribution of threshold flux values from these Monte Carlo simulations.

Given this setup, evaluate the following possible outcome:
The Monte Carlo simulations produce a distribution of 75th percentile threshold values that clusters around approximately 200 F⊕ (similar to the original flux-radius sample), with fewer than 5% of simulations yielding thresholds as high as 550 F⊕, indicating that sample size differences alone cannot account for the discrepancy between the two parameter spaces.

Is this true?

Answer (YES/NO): NO